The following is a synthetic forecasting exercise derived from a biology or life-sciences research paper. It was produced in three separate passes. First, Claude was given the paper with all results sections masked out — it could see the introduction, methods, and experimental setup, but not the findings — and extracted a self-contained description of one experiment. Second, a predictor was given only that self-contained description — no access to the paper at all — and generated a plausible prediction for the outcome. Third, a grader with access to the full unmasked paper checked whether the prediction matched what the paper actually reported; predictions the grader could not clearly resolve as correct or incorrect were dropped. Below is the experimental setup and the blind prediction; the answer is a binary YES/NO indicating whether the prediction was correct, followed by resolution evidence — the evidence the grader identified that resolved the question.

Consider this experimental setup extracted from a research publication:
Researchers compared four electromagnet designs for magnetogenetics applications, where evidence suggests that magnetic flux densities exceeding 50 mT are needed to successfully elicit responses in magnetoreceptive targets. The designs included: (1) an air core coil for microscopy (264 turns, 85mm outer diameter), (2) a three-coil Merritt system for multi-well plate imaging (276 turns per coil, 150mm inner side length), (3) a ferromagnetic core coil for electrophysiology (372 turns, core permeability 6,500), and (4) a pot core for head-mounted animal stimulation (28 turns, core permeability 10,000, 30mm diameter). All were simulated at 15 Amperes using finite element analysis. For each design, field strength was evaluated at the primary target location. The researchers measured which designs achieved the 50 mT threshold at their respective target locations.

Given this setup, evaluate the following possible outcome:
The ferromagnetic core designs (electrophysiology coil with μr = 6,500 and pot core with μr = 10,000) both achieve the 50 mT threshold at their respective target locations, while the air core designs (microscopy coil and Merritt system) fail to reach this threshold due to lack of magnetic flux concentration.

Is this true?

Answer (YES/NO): NO